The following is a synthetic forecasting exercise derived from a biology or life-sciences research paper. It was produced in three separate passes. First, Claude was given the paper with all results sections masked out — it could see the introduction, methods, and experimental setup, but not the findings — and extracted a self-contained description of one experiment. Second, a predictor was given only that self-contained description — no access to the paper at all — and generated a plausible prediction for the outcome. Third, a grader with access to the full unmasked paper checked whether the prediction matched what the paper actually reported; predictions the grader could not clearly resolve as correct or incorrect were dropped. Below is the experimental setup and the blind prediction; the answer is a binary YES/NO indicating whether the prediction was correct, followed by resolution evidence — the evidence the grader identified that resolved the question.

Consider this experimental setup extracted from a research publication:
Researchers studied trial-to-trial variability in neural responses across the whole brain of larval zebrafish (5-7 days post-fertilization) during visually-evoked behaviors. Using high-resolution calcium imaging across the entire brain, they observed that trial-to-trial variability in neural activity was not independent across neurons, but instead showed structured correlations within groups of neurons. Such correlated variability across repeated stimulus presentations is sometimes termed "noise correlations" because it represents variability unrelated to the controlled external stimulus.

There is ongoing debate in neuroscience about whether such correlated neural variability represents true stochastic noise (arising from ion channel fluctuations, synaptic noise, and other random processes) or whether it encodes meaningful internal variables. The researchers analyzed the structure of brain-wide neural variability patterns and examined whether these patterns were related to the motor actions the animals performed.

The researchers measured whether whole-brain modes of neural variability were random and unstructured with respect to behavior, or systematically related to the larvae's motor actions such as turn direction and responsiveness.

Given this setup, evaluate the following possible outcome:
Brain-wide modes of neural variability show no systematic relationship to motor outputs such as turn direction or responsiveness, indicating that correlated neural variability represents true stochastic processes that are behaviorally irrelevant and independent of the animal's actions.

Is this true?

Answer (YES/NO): NO